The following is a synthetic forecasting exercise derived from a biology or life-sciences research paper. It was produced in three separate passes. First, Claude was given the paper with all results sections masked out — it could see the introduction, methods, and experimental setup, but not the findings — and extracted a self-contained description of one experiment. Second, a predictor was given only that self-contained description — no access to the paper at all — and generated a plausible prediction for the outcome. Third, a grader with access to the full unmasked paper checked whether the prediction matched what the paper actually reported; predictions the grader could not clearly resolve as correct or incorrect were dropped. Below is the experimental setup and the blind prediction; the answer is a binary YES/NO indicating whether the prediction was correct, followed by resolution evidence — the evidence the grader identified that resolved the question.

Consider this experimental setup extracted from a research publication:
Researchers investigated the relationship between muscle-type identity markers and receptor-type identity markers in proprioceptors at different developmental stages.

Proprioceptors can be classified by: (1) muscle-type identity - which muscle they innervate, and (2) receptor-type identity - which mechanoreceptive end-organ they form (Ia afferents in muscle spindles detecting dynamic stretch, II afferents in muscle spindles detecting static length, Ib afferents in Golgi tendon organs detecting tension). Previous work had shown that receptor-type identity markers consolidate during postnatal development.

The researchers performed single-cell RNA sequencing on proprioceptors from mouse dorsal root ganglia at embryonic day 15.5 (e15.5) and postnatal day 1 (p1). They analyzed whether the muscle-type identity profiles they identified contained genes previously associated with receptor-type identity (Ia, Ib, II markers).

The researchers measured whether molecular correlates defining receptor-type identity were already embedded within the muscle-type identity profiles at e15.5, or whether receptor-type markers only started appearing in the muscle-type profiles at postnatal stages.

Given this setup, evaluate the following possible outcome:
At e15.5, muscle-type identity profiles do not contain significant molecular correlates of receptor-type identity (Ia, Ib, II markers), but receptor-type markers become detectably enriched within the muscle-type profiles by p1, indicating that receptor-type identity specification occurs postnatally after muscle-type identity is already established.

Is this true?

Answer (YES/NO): YES